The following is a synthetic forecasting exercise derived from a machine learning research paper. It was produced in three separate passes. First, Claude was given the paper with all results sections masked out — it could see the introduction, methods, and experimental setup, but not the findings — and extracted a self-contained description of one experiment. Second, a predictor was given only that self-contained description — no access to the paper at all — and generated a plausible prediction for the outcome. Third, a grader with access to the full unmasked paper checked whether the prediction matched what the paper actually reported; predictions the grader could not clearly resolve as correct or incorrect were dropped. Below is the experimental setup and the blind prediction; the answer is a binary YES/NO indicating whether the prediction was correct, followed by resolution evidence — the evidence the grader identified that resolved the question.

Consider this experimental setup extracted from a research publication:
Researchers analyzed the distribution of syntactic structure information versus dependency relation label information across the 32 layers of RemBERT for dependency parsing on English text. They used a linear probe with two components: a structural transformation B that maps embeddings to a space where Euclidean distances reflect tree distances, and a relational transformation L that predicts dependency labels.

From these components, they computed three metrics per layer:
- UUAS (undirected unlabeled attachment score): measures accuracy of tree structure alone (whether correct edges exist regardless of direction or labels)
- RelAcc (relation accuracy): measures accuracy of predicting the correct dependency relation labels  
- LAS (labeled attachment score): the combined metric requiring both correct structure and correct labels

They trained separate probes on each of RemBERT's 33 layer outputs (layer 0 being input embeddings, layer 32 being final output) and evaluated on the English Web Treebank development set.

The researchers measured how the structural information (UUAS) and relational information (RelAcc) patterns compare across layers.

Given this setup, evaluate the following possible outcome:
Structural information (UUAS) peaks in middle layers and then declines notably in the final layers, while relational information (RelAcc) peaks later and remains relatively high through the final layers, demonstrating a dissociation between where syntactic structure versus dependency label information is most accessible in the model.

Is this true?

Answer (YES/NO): NO